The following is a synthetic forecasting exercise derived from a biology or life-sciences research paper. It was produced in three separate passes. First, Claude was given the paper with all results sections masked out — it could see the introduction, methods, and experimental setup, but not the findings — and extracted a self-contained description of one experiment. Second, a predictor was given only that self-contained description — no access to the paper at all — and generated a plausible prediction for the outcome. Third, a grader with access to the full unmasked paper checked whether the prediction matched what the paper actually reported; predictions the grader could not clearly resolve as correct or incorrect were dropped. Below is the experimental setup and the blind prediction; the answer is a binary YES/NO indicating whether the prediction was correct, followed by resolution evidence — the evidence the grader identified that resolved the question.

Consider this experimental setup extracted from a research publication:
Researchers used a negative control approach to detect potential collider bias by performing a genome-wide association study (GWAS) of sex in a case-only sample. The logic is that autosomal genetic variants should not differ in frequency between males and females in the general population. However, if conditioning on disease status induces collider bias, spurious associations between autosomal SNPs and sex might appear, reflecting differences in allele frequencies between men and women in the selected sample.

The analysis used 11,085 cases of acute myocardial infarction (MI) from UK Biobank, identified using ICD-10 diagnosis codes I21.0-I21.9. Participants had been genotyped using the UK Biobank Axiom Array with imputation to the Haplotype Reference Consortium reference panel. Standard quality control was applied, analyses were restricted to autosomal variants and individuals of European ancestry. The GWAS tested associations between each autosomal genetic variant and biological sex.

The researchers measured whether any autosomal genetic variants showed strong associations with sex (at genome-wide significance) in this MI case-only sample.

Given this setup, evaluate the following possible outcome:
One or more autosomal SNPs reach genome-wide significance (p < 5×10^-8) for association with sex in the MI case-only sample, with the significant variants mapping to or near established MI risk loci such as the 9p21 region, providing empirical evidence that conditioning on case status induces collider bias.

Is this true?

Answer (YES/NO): NO